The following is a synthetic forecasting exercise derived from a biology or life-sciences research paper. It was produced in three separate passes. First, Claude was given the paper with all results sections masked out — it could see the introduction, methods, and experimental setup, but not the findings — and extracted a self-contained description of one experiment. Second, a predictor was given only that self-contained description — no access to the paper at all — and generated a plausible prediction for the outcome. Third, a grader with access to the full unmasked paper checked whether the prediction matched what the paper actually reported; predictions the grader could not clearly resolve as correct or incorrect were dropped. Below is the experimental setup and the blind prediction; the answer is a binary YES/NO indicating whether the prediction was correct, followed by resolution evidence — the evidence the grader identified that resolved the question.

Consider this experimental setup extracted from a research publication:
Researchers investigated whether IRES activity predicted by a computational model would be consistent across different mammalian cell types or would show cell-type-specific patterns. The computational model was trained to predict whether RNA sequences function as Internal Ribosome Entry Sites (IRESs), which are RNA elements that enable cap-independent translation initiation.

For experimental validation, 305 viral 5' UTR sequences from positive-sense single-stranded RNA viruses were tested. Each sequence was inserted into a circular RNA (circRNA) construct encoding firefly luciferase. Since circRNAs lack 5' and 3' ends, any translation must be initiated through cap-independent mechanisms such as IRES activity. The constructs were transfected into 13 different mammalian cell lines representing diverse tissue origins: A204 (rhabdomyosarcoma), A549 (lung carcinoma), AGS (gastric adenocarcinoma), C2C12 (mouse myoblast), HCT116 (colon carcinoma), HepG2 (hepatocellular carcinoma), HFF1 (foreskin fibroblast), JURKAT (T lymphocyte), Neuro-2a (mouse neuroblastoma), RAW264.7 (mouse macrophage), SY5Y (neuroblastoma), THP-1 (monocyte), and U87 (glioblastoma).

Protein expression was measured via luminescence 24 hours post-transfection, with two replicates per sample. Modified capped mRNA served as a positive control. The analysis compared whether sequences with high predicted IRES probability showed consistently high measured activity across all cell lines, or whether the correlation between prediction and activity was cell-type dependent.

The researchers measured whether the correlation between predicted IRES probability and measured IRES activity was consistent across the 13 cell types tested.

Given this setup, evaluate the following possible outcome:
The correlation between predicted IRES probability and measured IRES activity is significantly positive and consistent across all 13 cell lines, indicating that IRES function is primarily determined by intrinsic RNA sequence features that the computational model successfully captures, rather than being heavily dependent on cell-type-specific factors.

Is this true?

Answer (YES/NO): YES